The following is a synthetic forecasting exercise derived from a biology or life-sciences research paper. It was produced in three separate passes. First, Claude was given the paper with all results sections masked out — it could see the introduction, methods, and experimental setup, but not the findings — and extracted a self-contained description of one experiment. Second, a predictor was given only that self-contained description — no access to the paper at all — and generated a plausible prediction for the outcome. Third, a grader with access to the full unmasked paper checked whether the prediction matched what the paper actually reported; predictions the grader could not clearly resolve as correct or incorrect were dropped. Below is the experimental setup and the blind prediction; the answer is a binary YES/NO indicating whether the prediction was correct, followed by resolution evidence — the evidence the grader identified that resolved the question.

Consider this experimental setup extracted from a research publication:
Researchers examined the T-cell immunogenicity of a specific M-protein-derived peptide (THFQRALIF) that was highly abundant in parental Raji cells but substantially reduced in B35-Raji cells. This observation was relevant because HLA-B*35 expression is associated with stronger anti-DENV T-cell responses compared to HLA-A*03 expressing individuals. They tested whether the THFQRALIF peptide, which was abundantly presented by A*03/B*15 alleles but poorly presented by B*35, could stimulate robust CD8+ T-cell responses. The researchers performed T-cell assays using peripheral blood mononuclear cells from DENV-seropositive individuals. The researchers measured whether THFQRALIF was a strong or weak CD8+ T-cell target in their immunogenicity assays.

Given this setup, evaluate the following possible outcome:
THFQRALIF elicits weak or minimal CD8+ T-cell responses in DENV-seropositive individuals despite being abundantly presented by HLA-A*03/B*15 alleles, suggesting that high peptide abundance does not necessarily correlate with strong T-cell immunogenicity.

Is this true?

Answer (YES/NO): YES